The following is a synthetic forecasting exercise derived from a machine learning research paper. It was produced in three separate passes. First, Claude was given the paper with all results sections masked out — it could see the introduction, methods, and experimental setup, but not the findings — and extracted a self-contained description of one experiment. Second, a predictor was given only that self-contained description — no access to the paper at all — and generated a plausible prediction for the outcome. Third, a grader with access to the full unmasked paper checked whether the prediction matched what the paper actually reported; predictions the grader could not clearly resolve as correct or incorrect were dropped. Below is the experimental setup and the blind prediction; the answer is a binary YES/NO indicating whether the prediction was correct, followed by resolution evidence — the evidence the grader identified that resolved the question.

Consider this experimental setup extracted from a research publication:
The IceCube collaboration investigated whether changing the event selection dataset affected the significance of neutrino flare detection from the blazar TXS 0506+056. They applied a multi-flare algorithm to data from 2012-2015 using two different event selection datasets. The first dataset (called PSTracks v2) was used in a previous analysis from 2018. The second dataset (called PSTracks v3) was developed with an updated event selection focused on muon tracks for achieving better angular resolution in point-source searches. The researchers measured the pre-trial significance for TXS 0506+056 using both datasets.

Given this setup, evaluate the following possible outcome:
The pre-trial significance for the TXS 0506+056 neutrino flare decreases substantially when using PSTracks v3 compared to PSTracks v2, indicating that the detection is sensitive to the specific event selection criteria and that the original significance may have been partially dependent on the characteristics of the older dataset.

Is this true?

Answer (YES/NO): YES